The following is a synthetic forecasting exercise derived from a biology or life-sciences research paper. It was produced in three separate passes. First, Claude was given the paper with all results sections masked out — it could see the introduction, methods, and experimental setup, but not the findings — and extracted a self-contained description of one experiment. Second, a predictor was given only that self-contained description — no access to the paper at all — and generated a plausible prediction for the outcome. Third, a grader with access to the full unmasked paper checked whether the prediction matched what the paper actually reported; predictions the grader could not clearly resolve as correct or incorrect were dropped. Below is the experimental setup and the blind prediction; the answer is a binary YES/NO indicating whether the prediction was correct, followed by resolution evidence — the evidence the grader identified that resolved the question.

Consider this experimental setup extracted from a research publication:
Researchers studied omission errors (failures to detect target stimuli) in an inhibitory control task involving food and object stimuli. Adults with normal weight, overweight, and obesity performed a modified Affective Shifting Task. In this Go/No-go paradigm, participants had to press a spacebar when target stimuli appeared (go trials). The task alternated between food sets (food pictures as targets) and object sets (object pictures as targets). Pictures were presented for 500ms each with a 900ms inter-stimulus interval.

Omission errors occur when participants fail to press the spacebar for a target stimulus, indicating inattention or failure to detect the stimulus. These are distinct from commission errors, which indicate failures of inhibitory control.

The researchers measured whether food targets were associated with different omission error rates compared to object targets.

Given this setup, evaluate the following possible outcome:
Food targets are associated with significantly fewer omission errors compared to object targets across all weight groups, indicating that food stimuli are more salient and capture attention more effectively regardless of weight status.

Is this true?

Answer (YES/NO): YES